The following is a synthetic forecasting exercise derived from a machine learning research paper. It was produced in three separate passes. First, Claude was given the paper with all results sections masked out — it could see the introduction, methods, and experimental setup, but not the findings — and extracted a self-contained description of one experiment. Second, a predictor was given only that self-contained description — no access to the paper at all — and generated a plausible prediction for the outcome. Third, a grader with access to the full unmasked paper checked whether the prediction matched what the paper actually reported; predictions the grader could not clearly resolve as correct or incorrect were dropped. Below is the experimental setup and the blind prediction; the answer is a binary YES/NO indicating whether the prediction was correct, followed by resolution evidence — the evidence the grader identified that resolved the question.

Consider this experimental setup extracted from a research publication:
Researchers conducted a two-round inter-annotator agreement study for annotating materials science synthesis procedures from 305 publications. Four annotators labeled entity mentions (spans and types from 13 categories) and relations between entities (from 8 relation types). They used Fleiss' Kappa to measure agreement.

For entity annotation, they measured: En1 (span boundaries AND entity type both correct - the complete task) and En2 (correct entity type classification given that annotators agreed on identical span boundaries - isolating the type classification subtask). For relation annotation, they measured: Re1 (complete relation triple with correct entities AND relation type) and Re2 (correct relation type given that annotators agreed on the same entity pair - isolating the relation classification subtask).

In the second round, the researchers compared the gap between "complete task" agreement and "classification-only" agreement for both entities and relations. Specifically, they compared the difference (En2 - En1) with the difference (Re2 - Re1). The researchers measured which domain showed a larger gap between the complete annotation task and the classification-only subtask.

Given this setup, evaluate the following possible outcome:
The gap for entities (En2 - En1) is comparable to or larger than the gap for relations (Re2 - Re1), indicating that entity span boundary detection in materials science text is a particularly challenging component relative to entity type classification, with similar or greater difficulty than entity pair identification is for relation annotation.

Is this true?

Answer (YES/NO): NO